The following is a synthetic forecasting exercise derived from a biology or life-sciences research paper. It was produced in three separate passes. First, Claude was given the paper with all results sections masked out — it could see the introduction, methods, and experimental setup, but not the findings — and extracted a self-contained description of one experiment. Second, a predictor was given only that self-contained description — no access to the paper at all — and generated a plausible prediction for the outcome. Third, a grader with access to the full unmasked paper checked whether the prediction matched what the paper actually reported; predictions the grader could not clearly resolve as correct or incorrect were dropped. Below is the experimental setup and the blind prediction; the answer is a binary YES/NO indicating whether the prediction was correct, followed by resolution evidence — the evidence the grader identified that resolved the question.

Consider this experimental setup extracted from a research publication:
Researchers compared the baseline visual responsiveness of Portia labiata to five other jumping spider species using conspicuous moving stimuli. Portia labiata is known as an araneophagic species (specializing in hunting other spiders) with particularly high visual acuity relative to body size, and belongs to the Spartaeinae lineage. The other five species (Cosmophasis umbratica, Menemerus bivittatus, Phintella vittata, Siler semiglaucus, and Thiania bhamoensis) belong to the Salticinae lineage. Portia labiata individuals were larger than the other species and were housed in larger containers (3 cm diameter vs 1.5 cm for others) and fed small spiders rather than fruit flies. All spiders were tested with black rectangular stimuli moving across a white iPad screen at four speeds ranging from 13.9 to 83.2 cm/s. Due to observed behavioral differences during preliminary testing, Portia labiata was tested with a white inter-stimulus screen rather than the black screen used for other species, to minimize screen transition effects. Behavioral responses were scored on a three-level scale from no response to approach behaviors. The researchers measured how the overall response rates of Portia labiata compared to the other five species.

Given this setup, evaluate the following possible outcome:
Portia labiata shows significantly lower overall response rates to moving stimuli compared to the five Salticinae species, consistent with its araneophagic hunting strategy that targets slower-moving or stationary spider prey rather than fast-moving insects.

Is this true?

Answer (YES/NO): NO